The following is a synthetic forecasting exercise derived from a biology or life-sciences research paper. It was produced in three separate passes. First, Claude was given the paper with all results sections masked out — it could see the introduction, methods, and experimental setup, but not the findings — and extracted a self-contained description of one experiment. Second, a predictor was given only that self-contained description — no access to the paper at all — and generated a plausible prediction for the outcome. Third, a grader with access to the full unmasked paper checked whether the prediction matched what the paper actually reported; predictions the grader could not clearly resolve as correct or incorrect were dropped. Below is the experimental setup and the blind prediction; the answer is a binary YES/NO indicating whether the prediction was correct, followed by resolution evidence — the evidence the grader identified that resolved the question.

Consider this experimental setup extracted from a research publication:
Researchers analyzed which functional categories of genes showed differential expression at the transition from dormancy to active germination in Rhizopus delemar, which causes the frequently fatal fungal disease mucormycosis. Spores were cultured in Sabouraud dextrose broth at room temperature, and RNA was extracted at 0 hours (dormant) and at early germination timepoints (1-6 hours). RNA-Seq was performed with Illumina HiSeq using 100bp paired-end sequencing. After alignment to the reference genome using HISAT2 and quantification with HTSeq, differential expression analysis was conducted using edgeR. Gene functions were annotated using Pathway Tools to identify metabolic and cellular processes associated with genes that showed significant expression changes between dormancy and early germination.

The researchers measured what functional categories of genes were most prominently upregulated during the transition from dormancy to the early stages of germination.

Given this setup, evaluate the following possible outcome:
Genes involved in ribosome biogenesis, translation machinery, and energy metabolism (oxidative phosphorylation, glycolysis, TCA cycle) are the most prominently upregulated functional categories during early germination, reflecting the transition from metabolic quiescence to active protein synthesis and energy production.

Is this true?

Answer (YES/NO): NO